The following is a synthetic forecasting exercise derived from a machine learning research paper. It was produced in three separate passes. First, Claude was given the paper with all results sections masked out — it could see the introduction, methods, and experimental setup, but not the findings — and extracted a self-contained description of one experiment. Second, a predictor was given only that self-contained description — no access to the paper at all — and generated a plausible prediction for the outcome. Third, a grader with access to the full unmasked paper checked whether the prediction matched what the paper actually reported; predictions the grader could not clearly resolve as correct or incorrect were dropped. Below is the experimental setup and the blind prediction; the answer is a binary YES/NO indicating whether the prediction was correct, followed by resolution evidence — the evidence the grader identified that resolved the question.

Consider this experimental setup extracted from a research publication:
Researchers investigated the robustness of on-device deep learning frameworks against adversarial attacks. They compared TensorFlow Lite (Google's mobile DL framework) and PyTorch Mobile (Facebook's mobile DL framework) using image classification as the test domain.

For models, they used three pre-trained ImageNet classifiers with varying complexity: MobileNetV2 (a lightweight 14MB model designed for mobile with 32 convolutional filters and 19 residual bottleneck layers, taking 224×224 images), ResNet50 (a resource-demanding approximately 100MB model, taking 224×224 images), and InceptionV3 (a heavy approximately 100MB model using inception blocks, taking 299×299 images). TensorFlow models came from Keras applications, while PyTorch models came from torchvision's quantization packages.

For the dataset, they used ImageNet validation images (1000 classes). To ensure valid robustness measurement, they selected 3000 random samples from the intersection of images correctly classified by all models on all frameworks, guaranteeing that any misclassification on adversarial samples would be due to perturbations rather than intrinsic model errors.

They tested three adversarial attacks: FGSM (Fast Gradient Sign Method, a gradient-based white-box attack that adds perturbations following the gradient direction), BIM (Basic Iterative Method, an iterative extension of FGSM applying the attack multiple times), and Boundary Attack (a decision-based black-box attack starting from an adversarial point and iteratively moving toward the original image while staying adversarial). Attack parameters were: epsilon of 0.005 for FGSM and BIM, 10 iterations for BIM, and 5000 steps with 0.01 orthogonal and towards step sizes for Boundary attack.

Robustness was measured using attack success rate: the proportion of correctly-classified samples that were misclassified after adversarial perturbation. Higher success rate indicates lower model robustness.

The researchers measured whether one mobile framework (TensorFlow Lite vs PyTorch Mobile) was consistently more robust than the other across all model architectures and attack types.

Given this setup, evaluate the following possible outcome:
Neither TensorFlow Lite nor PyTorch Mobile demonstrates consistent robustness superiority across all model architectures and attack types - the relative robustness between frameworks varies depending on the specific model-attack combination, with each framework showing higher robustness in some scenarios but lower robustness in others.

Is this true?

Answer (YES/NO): YES